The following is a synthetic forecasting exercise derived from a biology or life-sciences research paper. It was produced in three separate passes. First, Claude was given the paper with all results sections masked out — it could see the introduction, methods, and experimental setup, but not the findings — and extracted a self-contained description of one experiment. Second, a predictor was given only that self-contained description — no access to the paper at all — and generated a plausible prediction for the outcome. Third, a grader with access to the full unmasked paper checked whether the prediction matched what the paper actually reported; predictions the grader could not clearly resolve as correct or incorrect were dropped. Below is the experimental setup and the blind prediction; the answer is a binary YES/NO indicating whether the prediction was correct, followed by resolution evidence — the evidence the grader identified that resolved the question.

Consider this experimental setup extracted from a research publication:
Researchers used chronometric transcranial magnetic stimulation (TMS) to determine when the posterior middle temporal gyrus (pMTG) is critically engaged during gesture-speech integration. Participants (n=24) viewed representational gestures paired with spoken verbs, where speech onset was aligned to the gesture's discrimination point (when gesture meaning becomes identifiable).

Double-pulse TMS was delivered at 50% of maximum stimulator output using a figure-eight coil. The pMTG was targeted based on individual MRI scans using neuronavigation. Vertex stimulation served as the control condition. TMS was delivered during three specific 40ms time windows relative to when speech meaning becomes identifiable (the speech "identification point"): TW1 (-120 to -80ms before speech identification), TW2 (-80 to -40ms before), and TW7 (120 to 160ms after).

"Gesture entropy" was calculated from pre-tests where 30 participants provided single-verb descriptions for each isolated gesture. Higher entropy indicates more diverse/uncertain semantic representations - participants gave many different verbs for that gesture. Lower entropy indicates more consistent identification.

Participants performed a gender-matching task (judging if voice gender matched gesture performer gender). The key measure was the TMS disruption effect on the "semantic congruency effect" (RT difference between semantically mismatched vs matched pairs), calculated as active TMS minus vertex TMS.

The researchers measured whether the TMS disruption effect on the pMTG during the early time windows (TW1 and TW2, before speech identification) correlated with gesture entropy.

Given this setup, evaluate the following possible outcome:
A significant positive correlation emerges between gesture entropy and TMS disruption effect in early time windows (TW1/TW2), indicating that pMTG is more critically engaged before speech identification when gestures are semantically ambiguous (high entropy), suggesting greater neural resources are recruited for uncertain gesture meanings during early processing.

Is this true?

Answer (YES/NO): NO